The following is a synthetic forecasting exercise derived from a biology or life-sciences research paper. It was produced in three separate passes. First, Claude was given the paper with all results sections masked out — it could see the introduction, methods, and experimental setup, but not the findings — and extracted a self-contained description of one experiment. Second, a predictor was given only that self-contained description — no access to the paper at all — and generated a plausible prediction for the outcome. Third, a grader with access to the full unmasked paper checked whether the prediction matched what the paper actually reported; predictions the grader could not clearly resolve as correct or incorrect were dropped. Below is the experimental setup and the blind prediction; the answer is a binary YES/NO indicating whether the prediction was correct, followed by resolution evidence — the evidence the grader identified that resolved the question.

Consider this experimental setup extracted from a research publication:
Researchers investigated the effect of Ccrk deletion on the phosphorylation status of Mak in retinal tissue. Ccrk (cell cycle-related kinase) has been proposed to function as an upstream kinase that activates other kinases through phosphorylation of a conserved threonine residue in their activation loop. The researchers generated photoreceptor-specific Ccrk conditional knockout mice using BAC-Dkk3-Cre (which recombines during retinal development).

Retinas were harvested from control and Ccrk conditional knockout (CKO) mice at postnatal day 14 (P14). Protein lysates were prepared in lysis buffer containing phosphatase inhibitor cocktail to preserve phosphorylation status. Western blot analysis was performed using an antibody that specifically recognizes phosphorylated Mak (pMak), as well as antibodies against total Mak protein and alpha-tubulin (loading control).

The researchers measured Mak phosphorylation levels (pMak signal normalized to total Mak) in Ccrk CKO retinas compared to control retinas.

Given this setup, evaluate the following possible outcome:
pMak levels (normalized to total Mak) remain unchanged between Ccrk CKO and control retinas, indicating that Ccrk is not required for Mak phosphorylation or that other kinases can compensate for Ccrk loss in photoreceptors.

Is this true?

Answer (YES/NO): NO